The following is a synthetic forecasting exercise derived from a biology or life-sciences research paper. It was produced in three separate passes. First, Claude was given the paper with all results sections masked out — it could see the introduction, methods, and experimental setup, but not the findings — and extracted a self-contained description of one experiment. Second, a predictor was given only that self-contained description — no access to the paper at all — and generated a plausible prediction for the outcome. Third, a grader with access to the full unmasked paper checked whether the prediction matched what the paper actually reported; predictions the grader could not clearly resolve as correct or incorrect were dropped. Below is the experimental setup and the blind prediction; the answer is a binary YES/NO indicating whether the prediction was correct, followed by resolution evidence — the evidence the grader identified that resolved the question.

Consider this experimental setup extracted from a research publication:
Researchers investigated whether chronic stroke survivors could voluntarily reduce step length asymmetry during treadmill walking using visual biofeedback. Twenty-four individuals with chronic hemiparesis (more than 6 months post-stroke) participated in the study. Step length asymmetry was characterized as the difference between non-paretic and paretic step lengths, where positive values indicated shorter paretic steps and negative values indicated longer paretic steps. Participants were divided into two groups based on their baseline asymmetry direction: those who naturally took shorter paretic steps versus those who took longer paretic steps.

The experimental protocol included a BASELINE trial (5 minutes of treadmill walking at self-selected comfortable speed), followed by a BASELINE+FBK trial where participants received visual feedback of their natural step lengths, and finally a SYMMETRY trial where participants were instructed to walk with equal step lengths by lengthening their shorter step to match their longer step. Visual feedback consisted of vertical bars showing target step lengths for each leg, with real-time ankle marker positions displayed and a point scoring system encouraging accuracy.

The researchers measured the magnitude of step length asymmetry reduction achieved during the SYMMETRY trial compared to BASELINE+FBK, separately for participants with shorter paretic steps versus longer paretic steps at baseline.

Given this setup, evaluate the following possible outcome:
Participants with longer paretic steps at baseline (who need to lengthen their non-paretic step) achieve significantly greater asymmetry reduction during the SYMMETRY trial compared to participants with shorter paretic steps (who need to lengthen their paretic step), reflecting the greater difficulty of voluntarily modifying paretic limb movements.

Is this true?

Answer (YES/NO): YES